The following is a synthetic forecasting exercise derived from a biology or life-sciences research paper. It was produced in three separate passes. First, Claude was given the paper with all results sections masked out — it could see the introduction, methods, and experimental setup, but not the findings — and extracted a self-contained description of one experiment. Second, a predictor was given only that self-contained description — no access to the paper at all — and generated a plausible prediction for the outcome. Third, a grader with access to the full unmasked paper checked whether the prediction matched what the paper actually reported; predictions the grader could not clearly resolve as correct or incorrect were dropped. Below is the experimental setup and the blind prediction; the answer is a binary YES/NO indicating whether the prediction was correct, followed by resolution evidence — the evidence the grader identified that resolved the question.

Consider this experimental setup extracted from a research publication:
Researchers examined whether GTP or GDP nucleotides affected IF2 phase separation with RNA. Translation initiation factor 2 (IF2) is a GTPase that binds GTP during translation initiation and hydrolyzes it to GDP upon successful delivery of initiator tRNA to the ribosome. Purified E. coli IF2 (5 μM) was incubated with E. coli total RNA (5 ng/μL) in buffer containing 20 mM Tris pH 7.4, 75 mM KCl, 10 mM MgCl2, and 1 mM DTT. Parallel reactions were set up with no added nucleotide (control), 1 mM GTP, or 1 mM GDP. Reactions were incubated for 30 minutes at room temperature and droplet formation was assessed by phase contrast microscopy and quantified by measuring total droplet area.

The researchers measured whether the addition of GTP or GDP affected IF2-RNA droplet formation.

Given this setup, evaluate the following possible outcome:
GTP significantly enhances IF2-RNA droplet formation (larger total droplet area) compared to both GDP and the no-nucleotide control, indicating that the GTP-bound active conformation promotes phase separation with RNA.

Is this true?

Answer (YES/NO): NO